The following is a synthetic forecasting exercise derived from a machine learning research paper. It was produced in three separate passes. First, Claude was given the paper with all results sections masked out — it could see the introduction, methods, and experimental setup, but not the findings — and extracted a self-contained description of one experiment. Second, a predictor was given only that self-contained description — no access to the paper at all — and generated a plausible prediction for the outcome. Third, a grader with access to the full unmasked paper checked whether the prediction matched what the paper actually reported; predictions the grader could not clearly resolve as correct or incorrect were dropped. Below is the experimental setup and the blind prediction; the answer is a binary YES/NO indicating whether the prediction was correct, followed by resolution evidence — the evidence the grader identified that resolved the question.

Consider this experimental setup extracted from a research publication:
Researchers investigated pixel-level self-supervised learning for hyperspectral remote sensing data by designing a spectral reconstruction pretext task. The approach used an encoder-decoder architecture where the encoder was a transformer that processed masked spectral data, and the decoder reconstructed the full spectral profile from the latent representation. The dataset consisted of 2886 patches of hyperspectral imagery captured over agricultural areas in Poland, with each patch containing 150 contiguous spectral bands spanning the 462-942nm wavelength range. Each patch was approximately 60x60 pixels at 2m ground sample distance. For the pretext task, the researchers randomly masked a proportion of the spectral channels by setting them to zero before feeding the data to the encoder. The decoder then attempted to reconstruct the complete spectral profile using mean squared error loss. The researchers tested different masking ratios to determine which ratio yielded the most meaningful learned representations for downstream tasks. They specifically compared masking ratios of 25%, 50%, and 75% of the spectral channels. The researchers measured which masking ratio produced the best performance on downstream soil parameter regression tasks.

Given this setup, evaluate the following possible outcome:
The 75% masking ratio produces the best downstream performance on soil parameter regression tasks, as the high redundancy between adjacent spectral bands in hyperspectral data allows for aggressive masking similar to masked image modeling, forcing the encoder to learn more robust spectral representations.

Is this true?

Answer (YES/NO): NO